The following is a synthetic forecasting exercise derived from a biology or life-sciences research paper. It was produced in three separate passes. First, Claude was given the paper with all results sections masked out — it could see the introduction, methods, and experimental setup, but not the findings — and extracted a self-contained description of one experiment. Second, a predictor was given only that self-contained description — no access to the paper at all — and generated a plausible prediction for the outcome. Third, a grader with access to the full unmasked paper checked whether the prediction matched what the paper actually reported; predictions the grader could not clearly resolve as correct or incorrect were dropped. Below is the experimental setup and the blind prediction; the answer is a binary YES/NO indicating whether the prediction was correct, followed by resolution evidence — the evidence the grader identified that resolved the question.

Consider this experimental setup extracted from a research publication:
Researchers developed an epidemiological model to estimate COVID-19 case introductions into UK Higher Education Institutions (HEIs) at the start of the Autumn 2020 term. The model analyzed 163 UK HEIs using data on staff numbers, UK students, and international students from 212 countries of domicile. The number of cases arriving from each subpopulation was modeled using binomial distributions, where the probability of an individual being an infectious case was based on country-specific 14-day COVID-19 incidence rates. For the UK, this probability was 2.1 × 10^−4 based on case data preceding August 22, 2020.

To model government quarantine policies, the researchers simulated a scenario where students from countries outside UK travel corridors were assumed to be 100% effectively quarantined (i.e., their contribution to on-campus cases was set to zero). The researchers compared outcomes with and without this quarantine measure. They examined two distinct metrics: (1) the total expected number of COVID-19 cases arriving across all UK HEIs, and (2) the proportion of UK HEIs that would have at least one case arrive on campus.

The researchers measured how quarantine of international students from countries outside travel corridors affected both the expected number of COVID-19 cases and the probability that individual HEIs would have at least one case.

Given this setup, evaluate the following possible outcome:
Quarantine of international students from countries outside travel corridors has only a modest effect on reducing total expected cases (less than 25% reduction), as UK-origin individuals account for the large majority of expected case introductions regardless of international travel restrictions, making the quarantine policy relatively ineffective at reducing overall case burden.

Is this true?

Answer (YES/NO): YES